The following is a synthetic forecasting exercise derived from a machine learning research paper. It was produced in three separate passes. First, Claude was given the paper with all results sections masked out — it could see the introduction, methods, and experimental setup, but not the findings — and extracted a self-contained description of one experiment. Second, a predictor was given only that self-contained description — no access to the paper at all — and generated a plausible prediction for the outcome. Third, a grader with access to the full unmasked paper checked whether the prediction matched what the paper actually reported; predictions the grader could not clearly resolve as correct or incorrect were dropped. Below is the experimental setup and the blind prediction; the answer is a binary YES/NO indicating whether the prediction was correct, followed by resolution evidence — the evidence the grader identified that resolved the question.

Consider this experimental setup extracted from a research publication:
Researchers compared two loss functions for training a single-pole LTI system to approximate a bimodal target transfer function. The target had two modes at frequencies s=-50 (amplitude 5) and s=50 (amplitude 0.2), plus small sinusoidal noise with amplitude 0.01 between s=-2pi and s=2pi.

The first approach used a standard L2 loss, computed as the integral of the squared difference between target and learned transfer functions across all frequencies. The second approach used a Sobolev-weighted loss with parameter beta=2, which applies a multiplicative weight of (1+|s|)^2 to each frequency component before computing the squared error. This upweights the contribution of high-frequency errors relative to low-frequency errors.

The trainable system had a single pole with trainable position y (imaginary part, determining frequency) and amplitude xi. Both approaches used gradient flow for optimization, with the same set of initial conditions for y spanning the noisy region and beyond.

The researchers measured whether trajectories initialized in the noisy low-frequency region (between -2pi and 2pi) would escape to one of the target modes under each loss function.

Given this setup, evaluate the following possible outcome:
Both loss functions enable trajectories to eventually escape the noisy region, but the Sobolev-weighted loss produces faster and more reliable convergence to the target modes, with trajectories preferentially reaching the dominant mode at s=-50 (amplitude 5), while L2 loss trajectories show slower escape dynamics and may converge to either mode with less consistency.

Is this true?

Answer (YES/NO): NO